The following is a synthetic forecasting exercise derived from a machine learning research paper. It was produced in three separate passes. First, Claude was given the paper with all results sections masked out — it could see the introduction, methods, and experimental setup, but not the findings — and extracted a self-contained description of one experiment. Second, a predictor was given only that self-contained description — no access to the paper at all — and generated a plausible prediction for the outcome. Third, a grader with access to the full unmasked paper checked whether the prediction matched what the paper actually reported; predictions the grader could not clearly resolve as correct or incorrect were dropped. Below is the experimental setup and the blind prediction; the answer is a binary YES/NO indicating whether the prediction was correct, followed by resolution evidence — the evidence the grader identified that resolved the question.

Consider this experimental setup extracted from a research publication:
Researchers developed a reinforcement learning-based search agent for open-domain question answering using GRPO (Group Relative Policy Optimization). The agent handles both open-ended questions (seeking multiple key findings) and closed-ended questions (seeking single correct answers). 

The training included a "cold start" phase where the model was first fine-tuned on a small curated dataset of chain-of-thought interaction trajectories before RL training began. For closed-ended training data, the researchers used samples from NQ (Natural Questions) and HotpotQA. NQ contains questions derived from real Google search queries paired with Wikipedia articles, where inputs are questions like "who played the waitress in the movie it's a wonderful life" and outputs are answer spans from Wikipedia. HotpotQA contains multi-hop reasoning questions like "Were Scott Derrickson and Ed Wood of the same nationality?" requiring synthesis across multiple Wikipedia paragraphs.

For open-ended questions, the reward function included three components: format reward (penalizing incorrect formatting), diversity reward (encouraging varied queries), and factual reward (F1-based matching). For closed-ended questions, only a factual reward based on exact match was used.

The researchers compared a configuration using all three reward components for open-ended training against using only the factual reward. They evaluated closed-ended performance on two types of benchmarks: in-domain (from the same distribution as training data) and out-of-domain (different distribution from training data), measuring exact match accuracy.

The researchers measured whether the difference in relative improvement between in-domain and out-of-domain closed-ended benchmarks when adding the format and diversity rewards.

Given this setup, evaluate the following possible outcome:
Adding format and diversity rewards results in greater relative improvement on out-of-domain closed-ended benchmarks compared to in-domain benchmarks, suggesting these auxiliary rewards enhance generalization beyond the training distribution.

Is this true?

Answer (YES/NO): NO